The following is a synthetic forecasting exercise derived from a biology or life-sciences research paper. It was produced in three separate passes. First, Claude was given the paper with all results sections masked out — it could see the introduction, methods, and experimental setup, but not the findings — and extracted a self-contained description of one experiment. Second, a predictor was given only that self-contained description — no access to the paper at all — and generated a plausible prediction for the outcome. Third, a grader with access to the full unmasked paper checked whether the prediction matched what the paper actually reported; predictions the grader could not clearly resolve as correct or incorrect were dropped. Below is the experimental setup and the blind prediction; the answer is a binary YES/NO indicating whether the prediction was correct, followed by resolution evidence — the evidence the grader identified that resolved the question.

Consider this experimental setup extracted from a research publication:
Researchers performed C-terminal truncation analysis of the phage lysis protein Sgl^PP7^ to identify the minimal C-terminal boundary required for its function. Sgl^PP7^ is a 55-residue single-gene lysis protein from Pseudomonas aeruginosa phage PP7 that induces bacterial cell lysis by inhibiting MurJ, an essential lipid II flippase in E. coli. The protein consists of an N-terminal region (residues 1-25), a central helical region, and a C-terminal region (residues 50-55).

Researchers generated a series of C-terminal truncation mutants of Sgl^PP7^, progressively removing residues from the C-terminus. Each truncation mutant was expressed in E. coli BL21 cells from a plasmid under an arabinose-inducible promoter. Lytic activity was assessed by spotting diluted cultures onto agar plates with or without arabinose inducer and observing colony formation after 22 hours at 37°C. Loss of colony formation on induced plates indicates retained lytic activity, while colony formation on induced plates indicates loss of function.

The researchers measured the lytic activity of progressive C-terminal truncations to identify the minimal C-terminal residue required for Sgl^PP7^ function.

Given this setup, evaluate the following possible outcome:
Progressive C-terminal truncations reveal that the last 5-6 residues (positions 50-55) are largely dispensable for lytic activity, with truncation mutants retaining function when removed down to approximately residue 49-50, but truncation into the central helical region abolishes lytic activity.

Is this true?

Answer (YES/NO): NO